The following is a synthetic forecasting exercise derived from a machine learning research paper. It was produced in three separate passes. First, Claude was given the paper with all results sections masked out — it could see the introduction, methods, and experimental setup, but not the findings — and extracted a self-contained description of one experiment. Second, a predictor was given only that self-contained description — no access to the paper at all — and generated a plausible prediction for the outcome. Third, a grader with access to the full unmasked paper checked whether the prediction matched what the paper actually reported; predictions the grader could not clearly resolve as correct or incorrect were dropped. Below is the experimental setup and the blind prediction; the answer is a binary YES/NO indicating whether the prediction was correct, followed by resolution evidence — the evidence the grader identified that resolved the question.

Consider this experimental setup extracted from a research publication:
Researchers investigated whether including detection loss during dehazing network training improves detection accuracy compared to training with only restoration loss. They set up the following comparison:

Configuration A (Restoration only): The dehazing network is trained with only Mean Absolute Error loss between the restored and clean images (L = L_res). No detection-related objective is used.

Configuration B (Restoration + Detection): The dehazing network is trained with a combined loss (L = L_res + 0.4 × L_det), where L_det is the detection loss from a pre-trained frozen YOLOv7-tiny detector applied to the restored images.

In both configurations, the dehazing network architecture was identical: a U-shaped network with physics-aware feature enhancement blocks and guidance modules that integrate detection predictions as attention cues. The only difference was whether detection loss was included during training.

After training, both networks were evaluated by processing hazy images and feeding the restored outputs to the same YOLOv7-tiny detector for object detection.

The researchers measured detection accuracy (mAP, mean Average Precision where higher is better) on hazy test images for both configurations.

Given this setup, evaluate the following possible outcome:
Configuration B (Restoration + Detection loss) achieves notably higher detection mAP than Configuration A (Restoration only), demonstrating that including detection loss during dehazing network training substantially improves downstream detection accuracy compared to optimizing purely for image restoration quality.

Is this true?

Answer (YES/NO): NO